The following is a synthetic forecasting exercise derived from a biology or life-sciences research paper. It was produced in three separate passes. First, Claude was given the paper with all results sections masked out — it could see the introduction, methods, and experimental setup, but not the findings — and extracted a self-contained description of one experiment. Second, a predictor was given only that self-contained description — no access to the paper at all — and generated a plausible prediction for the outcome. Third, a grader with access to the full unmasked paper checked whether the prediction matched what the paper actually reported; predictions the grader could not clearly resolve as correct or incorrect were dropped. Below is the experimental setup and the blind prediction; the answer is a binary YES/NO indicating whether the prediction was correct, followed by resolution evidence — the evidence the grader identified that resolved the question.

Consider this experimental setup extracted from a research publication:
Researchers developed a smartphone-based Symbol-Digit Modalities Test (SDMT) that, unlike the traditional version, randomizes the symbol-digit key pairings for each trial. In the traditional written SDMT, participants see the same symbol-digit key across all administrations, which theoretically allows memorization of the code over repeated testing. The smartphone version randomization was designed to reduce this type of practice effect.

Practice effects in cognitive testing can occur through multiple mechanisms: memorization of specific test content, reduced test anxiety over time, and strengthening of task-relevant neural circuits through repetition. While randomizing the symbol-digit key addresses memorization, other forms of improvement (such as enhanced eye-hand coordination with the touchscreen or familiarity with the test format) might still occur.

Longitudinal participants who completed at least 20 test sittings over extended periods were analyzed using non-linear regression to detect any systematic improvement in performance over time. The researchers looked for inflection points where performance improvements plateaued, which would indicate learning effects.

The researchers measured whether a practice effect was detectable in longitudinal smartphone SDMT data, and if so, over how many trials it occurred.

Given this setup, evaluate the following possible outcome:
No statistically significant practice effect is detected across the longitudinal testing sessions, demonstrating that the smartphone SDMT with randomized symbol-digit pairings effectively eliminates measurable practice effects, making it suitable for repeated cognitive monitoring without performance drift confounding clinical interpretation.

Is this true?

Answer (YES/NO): NO